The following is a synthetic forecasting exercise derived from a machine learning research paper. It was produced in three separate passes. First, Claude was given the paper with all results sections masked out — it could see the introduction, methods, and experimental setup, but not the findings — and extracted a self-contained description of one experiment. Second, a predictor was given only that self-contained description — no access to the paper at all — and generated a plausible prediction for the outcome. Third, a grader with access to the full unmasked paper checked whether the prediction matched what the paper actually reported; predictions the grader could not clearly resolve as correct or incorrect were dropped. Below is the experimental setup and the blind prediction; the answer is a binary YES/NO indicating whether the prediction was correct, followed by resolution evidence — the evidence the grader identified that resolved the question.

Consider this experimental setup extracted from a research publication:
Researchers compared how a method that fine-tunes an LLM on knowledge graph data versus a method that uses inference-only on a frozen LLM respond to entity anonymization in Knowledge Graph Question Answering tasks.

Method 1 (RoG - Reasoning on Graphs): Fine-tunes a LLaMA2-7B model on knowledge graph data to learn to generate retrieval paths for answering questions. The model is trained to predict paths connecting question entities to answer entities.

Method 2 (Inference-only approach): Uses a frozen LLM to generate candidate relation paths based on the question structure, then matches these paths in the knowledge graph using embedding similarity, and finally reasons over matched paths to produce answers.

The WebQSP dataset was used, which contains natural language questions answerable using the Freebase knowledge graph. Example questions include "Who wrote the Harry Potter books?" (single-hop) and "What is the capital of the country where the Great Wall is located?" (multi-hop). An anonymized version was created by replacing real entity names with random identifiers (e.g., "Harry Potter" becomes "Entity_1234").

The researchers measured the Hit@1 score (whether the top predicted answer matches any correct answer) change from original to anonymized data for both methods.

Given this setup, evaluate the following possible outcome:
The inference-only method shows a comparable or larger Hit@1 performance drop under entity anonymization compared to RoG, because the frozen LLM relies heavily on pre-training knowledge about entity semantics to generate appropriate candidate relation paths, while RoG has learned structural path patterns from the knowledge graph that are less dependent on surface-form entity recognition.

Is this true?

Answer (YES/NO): NO